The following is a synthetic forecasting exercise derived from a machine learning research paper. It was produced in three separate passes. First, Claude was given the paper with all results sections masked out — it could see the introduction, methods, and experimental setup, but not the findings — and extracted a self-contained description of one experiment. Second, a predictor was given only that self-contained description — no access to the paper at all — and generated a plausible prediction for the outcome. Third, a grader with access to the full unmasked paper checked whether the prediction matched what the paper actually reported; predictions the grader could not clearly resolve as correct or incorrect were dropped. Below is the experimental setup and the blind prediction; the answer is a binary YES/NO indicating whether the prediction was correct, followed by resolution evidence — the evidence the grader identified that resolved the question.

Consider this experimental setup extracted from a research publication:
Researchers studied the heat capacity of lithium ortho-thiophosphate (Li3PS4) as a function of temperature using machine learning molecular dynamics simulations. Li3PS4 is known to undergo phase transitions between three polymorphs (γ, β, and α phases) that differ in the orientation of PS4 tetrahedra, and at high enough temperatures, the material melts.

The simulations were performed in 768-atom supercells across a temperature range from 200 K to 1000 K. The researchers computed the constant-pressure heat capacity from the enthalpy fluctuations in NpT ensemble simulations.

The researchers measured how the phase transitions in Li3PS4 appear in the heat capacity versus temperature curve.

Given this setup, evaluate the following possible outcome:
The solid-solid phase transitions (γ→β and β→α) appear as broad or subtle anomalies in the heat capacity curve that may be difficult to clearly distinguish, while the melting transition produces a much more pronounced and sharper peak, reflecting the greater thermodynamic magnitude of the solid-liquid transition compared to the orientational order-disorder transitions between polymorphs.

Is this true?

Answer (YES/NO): NO